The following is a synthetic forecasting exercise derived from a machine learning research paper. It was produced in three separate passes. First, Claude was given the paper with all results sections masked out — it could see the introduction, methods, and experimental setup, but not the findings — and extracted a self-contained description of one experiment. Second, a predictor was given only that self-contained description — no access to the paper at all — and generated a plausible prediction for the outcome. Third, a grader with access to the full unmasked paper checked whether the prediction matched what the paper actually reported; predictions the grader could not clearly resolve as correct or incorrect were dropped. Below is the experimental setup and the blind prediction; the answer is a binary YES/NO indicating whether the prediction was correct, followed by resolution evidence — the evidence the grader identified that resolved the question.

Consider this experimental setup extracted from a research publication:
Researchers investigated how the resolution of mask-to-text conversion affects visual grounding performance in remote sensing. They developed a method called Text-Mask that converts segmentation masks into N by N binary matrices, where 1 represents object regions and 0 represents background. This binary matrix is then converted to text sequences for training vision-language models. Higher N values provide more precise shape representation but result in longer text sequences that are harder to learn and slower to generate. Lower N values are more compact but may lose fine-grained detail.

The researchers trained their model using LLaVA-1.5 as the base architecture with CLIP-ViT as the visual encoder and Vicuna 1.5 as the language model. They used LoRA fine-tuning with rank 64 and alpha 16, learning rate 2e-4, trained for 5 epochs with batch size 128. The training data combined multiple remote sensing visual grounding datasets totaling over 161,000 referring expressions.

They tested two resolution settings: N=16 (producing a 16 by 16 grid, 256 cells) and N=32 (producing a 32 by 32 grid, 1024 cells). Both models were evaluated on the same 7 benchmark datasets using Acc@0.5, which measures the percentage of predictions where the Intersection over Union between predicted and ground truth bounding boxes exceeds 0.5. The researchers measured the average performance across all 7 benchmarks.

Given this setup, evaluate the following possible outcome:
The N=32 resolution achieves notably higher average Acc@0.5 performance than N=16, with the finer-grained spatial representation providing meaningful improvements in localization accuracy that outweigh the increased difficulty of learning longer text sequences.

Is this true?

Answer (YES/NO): NO